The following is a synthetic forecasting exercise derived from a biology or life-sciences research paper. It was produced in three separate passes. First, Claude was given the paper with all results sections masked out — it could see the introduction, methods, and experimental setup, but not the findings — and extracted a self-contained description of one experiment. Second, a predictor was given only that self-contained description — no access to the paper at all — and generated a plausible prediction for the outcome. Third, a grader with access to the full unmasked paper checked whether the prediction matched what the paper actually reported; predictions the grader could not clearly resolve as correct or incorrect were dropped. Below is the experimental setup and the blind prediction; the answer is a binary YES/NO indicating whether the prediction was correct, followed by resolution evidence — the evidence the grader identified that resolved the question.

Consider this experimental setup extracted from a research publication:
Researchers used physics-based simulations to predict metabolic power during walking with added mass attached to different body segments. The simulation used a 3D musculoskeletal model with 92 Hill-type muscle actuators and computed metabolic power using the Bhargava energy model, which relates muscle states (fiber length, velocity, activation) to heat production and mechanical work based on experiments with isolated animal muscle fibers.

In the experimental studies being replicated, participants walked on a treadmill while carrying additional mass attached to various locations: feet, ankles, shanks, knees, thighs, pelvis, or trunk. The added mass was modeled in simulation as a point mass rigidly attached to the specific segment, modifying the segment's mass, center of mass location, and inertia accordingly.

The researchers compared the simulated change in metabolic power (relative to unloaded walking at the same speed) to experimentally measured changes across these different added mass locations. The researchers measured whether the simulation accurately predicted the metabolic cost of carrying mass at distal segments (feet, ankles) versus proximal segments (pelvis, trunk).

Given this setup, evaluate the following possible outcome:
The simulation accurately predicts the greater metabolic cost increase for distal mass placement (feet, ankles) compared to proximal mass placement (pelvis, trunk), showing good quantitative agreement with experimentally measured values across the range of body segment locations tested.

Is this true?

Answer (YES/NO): NO